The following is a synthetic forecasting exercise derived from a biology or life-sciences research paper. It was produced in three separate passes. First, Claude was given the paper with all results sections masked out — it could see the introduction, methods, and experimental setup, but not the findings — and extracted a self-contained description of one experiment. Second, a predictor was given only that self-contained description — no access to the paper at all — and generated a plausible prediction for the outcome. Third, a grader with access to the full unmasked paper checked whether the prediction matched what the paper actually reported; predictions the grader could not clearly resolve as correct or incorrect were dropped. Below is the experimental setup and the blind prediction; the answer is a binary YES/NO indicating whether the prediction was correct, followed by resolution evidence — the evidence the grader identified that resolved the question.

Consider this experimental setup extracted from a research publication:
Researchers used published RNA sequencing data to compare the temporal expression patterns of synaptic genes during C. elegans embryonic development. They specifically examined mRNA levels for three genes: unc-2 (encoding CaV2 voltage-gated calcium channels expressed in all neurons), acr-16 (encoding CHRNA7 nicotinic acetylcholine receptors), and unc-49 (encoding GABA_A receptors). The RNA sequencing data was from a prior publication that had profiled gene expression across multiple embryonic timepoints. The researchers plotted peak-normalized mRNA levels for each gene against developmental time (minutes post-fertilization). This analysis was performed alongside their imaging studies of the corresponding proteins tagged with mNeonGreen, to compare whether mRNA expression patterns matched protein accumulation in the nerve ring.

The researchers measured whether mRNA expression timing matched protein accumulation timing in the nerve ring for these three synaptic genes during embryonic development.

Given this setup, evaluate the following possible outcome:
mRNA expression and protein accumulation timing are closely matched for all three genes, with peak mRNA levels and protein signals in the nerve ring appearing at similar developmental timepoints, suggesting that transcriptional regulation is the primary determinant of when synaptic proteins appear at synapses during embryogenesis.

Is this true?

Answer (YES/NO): NO